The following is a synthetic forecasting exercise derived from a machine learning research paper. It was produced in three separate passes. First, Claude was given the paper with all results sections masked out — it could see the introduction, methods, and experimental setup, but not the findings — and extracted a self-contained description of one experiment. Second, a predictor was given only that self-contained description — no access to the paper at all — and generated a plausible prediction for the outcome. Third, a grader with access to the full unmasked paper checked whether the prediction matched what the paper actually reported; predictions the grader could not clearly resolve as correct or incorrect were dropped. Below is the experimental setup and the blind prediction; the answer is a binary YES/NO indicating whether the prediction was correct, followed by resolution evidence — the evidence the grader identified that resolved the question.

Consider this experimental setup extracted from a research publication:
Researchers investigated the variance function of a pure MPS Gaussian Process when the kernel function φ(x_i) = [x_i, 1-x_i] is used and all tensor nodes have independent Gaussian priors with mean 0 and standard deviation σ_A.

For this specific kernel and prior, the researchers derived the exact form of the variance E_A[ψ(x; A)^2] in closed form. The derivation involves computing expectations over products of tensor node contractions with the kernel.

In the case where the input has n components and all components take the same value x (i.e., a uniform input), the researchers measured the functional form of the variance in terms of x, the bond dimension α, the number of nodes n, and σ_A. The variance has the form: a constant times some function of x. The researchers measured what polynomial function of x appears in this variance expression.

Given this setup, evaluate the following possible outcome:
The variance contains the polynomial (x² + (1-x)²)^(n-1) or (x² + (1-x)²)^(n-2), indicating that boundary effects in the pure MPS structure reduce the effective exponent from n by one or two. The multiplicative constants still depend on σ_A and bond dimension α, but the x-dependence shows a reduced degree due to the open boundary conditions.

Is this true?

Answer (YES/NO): NO